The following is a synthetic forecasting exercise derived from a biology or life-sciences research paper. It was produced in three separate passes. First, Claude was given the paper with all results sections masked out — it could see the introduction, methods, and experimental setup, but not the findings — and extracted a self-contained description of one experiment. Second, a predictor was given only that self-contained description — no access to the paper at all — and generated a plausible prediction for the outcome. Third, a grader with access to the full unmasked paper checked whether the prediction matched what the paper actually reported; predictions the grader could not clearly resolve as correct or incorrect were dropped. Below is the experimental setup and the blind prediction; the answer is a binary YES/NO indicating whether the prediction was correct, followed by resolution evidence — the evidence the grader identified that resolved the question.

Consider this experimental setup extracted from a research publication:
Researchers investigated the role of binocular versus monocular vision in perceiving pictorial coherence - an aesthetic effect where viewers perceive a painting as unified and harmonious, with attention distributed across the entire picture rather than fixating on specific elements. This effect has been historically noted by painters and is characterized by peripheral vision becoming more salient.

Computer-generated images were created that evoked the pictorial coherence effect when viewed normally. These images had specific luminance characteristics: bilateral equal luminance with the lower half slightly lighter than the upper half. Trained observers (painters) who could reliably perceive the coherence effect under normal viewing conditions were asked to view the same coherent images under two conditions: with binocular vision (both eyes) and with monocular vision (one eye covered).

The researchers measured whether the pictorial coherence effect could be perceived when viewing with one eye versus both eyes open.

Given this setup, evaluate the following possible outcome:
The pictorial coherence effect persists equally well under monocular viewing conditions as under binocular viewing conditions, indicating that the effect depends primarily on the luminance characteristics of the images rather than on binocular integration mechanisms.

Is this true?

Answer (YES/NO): NO